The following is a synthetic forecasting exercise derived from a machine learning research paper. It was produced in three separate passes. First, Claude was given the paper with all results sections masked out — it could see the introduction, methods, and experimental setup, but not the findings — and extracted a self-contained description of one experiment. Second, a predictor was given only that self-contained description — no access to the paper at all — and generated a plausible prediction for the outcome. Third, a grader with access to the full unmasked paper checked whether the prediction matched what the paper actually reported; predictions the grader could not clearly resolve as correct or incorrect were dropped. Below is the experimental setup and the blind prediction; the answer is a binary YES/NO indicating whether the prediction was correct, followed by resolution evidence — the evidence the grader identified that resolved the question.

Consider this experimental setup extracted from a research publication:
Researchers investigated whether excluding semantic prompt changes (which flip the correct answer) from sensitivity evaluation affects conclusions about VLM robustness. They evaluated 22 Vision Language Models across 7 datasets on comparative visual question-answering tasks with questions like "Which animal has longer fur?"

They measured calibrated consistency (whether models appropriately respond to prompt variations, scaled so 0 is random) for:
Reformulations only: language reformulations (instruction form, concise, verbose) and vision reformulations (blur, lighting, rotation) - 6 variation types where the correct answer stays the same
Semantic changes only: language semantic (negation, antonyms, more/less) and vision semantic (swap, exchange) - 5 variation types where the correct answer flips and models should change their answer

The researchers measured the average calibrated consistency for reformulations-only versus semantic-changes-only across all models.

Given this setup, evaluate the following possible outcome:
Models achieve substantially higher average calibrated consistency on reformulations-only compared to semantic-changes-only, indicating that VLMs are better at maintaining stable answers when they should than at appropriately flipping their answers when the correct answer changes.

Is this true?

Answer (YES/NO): YES